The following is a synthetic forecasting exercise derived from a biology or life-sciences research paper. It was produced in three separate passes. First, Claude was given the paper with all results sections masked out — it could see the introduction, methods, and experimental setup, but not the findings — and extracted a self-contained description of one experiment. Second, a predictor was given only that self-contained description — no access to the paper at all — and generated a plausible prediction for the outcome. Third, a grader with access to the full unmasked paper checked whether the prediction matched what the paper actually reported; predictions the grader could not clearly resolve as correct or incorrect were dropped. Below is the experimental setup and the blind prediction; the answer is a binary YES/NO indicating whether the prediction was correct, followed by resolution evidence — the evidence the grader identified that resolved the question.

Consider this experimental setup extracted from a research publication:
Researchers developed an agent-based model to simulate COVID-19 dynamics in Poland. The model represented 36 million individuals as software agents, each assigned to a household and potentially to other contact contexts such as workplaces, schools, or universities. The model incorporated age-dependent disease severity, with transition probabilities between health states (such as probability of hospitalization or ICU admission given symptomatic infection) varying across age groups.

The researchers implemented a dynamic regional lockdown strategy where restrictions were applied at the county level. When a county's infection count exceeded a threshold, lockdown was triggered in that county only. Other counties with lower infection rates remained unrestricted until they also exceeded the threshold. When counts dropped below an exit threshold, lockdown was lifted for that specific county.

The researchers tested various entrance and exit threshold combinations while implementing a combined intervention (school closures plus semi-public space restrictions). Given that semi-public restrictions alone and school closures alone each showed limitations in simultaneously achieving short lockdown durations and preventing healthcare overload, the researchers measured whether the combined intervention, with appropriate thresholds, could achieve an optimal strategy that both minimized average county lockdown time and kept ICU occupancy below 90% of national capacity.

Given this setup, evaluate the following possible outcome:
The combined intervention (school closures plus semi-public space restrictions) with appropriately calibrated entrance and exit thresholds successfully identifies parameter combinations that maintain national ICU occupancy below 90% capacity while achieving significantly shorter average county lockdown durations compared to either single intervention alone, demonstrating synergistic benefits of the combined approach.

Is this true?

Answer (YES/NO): YES